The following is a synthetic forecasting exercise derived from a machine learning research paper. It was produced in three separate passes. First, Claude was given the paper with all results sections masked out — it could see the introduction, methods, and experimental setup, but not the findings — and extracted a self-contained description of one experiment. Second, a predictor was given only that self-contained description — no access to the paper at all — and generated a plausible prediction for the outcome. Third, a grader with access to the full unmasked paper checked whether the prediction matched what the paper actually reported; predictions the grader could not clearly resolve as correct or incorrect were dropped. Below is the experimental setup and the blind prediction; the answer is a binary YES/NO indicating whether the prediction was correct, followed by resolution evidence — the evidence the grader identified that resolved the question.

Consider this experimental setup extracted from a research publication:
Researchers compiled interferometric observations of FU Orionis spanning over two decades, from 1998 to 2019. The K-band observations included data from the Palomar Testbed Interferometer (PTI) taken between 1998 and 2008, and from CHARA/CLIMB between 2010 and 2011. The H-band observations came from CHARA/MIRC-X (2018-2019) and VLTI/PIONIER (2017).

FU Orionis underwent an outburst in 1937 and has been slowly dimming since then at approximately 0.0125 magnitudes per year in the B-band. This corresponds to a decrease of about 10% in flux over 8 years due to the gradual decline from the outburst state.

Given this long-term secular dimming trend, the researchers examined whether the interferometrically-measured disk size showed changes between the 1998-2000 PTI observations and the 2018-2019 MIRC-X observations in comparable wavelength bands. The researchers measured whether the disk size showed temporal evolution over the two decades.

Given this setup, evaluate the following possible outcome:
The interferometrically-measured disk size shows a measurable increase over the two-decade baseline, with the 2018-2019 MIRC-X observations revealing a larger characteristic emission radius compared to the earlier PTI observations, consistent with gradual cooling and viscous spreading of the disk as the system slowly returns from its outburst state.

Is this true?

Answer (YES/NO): NO